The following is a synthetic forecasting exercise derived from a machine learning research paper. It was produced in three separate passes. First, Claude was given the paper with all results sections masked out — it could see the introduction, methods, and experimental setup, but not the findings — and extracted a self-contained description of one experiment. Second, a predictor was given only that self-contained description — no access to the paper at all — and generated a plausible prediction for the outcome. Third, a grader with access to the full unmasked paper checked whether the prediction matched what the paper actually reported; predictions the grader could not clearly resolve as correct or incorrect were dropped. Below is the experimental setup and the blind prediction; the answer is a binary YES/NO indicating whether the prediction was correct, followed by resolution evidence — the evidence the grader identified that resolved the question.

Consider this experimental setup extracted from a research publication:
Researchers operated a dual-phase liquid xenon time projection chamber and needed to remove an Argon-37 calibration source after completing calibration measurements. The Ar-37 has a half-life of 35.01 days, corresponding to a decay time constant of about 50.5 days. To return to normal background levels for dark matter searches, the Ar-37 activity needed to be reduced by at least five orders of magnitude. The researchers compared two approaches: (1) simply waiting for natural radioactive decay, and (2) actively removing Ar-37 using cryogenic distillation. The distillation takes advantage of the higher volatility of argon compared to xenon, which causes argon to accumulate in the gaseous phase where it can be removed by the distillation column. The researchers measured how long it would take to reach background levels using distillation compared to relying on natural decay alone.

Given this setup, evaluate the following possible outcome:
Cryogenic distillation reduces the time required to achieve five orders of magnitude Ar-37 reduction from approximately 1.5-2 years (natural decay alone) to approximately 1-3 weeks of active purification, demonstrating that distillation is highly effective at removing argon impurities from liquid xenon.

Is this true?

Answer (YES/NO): NO